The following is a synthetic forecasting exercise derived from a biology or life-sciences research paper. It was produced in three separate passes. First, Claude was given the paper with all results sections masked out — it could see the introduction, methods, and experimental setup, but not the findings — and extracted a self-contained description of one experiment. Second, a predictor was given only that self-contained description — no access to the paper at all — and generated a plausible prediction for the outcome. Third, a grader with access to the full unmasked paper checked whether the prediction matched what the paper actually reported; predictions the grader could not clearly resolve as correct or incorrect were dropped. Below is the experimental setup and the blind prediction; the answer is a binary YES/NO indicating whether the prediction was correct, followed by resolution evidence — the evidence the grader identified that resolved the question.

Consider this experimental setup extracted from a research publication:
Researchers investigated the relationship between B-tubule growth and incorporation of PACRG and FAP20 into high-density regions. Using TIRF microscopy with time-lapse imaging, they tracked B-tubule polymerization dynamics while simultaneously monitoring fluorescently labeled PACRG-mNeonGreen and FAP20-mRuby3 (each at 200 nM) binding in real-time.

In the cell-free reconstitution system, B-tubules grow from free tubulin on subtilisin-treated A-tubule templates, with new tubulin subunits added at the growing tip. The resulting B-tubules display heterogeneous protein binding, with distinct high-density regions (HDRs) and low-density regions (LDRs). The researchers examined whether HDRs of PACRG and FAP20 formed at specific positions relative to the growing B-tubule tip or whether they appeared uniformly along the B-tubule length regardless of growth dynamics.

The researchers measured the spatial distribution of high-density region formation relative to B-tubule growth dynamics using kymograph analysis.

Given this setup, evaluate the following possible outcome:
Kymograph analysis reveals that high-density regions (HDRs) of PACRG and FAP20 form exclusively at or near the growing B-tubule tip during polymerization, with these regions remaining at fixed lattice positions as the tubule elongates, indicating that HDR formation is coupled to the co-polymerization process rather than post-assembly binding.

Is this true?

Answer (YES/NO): NO